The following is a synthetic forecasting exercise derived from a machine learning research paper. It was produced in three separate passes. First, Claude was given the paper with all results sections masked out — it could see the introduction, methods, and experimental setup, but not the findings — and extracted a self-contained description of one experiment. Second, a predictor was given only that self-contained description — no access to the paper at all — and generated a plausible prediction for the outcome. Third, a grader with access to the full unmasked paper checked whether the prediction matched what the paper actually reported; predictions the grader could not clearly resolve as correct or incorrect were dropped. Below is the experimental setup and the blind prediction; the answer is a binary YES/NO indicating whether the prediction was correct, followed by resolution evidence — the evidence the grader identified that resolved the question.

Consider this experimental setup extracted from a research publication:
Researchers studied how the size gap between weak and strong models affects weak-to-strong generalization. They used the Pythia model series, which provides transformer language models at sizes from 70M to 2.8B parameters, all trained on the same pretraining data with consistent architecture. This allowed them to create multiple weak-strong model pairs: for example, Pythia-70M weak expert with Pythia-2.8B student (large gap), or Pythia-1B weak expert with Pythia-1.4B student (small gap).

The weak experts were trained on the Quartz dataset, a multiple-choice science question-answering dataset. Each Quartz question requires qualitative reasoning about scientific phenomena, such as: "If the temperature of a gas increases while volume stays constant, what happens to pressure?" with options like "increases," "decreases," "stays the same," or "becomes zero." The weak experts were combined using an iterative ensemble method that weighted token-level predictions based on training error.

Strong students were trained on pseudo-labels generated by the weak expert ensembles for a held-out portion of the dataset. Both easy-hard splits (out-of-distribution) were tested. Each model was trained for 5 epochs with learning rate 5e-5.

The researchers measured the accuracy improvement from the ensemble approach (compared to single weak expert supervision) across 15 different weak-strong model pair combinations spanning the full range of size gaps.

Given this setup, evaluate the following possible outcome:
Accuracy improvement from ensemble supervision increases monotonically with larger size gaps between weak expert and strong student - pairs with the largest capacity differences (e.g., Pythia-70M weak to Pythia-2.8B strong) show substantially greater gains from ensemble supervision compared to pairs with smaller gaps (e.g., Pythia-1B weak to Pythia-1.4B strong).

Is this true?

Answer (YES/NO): NO